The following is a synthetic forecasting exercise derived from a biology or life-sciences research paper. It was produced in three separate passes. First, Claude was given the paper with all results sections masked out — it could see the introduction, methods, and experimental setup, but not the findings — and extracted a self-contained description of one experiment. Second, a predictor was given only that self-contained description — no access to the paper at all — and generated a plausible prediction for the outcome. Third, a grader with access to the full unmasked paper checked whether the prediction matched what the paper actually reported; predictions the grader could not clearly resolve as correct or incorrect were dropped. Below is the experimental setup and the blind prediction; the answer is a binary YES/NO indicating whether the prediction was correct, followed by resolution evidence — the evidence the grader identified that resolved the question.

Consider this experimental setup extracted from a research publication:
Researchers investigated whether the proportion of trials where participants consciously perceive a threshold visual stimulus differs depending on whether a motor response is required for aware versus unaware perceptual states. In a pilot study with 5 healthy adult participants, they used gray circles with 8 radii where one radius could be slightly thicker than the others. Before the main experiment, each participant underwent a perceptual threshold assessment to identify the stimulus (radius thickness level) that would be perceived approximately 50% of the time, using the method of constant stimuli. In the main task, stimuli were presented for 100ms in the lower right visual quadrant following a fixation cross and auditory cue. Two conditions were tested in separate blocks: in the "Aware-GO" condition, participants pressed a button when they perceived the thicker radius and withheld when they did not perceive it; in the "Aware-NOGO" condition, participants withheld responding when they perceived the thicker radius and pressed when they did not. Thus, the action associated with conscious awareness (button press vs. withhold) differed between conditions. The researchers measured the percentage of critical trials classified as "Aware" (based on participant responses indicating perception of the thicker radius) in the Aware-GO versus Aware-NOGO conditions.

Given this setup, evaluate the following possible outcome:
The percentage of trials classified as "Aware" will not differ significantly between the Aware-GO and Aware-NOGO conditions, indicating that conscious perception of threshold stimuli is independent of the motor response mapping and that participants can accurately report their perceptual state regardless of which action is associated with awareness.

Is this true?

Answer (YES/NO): YES